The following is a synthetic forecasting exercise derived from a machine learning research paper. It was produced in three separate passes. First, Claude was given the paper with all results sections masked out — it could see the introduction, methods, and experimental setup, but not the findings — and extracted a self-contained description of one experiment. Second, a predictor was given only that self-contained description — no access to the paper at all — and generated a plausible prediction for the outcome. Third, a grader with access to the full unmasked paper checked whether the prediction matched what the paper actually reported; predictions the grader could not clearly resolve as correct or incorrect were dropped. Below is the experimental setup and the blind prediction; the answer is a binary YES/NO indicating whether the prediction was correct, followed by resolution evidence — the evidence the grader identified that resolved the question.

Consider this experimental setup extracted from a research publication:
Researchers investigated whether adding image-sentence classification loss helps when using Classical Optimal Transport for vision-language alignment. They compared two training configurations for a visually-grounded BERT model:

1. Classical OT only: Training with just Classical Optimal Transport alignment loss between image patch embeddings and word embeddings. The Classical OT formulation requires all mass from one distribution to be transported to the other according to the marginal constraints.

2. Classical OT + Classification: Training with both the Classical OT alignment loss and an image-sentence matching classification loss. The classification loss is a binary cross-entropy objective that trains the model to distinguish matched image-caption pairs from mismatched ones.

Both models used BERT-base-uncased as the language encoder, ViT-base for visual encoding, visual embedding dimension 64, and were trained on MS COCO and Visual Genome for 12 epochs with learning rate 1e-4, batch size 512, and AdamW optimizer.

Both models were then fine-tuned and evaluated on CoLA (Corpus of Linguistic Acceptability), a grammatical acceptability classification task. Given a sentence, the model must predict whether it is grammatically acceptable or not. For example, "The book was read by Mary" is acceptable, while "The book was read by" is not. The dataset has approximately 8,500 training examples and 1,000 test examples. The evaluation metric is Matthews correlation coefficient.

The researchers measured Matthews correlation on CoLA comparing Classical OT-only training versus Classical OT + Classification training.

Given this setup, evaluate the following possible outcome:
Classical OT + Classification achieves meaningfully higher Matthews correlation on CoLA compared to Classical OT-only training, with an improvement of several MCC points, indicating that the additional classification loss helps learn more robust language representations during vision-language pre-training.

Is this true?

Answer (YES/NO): NO